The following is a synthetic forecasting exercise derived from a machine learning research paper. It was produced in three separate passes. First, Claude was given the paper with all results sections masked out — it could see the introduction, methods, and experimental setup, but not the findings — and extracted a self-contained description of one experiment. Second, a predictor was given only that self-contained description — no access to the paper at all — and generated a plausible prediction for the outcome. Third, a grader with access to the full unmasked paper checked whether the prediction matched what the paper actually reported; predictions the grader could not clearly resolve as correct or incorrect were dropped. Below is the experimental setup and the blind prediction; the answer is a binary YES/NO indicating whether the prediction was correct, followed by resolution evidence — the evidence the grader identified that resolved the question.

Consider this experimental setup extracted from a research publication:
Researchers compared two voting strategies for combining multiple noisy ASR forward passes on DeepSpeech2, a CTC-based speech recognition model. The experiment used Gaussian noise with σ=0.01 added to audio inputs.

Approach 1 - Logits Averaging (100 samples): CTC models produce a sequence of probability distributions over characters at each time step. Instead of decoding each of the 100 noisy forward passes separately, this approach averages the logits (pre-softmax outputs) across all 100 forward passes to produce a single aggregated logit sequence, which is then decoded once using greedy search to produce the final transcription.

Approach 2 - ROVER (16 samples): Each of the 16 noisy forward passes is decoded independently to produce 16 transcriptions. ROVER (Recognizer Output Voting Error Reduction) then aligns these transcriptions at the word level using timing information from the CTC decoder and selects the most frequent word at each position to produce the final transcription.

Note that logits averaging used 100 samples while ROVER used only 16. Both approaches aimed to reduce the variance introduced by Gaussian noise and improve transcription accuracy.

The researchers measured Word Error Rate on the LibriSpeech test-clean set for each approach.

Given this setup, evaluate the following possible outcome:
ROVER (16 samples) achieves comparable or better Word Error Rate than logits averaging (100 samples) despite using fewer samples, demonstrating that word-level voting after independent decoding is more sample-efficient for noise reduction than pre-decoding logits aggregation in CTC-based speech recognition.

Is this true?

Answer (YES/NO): YES